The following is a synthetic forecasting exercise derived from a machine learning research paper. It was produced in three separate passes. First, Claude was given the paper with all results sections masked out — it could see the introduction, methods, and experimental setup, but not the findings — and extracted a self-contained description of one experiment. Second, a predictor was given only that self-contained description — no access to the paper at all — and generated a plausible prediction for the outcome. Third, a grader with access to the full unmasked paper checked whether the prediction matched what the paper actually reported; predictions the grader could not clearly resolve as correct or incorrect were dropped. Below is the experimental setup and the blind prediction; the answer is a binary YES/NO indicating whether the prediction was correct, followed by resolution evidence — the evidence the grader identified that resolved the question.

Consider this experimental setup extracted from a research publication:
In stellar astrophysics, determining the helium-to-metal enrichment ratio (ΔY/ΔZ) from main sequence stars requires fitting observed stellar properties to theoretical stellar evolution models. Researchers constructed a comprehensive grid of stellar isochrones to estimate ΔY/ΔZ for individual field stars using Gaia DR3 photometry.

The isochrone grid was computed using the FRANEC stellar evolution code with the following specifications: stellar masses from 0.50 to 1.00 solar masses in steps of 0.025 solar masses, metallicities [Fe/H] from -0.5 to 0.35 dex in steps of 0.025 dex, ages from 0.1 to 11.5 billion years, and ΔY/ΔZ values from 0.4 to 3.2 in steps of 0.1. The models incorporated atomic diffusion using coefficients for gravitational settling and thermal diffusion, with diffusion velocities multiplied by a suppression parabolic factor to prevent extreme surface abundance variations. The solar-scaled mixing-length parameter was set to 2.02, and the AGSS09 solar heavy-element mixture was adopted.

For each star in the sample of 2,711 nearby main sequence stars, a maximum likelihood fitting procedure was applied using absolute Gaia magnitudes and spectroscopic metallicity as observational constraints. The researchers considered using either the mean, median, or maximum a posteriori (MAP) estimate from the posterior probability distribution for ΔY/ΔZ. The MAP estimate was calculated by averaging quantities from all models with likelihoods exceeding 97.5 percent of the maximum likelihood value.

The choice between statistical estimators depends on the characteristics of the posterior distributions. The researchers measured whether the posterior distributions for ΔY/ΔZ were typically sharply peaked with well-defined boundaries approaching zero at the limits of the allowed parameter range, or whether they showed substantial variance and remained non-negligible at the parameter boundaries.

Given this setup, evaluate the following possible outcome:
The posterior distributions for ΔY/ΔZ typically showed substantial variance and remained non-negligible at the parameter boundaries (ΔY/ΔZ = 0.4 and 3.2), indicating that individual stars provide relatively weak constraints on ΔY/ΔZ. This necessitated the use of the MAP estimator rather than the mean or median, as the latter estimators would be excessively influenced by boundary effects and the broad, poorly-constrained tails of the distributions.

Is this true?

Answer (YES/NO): YES